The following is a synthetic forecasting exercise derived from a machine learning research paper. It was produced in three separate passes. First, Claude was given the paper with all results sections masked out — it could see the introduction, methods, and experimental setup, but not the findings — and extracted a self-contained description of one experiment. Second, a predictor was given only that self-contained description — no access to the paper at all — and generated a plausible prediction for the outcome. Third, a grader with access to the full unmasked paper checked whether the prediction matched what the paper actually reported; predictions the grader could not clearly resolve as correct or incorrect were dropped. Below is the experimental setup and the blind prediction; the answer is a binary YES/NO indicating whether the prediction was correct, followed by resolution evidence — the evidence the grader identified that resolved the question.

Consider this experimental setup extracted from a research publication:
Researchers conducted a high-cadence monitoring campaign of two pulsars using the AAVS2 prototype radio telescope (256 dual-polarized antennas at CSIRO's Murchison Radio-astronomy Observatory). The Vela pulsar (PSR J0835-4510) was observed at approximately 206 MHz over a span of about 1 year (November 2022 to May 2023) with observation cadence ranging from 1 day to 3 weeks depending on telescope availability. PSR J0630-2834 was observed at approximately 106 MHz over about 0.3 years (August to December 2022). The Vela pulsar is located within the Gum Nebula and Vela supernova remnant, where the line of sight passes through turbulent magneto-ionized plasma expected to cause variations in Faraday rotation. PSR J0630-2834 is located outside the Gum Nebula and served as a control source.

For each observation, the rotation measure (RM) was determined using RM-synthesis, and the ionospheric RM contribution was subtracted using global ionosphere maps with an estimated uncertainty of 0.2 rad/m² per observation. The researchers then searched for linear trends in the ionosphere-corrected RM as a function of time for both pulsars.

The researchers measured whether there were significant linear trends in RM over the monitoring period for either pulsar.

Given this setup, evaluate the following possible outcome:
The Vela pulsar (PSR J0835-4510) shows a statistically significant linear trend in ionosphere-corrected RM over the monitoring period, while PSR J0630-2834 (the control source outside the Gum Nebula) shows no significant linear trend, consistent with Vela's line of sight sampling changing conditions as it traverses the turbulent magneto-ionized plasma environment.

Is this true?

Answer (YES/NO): NO